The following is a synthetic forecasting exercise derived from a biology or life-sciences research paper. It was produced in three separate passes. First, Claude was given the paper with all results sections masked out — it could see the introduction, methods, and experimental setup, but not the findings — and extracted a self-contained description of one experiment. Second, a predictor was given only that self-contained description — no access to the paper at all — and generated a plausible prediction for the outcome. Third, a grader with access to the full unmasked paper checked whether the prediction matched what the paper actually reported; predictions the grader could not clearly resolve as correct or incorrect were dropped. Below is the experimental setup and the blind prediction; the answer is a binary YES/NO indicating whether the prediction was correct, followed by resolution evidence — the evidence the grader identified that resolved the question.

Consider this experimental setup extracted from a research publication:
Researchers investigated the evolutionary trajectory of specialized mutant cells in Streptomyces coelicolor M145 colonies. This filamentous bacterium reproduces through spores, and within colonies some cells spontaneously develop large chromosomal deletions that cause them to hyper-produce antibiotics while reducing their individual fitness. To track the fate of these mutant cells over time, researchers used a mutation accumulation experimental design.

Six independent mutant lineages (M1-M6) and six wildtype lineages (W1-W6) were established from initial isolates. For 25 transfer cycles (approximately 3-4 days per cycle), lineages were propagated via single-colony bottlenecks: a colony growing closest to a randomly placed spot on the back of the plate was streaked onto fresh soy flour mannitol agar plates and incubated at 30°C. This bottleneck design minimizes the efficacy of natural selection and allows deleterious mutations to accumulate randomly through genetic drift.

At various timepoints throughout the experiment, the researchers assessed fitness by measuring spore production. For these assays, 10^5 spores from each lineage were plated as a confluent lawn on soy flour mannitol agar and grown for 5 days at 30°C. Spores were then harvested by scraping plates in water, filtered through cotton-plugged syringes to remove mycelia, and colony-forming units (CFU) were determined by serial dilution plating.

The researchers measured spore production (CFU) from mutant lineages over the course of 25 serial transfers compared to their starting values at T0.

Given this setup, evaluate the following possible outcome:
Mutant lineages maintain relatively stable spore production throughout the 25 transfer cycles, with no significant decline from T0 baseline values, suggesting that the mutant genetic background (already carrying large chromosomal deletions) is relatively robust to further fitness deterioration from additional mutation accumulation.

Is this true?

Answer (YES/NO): NO